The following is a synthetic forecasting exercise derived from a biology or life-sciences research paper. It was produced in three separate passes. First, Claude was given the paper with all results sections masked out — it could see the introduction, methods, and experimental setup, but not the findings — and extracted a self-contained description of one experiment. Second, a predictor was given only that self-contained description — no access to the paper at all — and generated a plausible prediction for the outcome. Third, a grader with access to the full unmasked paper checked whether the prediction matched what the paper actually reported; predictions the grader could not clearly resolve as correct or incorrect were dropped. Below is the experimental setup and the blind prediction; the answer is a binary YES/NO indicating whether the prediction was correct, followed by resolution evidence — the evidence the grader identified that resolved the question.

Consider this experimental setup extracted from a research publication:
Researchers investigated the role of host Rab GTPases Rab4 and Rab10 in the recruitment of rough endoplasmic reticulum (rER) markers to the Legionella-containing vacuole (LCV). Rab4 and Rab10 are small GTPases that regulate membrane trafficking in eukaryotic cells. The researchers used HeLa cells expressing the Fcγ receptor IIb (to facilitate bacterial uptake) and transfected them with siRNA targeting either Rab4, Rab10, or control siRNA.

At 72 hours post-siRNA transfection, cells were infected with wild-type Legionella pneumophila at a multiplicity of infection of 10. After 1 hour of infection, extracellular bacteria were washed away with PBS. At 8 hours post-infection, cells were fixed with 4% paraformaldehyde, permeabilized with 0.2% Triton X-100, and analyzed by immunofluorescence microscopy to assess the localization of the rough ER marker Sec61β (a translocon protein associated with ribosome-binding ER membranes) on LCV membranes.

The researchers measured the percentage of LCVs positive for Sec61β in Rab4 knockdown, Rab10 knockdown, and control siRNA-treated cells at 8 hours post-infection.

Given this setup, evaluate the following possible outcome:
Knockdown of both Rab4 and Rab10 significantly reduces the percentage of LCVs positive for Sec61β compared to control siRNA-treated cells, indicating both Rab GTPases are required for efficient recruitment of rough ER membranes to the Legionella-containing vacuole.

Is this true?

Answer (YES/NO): YES